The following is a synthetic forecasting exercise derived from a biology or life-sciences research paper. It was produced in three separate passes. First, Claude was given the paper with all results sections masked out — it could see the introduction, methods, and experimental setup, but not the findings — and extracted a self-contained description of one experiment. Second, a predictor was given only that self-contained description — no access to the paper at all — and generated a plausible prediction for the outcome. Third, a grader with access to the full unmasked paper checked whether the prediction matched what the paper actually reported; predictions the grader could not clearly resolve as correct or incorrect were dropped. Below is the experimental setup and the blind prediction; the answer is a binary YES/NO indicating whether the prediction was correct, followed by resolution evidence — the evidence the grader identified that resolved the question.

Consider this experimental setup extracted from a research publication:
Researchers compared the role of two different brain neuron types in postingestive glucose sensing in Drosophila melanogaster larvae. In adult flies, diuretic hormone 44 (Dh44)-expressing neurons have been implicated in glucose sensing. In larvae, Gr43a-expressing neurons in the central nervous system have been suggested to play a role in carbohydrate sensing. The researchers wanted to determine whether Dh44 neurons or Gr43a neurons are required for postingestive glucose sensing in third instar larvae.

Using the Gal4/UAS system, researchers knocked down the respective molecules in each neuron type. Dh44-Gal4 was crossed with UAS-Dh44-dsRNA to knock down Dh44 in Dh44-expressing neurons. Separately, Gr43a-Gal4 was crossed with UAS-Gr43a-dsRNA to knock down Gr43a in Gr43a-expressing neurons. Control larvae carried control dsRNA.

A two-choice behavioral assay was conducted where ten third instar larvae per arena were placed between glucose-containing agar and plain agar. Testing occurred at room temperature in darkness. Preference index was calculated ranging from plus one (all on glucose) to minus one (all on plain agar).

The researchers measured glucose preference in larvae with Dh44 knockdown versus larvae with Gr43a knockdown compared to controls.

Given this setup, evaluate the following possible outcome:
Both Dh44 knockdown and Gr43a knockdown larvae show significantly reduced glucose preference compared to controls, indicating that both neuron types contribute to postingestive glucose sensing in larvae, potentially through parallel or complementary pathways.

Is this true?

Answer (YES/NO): NO